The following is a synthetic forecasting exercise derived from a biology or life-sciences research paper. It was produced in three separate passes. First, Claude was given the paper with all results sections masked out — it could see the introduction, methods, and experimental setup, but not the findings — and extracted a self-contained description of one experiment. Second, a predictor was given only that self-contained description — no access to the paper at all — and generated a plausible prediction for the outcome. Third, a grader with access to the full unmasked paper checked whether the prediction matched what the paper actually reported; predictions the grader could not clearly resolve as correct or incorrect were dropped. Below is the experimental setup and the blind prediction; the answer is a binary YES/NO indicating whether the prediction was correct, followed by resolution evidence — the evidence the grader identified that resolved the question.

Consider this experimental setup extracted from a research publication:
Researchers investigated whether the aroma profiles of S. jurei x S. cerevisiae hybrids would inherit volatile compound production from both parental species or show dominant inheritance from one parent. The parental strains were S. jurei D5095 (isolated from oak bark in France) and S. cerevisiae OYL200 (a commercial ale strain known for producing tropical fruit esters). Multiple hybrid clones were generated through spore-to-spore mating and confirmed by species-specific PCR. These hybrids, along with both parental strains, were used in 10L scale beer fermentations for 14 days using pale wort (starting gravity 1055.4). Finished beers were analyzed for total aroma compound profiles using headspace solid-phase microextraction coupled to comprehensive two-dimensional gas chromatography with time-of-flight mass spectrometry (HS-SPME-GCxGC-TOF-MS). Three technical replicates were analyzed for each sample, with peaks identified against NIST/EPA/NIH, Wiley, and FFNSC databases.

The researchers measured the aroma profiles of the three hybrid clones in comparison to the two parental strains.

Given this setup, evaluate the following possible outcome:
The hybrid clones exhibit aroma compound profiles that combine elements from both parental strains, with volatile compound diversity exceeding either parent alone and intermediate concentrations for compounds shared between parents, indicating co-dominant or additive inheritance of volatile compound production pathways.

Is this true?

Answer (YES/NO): NO